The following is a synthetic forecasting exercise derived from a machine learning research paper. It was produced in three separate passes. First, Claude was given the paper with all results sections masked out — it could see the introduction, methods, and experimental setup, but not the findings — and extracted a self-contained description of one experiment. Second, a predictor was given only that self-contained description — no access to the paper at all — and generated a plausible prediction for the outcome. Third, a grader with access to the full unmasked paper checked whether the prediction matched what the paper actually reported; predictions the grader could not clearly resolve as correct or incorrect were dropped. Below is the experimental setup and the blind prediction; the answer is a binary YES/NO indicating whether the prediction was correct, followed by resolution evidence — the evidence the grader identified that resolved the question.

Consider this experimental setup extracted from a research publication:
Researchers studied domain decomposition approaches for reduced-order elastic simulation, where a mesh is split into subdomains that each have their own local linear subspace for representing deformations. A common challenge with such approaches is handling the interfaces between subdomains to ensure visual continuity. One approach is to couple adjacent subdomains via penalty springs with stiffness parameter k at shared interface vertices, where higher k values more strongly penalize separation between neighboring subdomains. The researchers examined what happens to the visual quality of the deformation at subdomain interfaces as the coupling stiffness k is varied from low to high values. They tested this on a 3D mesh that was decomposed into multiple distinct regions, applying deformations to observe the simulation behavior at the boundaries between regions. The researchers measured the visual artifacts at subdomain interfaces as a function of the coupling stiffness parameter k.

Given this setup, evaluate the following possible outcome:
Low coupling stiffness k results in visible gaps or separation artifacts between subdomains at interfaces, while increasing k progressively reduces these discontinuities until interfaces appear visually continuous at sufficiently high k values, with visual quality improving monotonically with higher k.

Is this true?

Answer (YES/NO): NO